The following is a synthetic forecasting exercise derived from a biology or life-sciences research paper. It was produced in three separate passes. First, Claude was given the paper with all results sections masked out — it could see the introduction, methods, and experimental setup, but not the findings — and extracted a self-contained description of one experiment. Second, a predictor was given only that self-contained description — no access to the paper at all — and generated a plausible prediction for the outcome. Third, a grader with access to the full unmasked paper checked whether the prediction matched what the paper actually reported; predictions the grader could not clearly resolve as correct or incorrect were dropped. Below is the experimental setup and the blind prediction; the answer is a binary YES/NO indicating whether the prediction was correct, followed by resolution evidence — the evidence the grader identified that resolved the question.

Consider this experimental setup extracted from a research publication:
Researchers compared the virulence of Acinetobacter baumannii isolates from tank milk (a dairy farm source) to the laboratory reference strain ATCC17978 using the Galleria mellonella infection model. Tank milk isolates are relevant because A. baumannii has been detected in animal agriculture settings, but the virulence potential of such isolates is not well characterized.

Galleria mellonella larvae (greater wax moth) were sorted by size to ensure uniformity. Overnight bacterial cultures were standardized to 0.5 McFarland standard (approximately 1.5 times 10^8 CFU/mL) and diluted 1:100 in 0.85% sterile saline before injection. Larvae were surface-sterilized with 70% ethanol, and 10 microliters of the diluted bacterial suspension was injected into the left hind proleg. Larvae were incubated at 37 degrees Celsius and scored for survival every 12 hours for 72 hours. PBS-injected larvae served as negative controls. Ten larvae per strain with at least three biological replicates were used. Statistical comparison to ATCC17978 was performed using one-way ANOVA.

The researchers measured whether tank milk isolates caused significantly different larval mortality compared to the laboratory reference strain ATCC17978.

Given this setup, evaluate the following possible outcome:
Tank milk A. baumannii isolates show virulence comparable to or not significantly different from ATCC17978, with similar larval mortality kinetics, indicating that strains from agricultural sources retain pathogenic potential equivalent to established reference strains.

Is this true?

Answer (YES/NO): NO